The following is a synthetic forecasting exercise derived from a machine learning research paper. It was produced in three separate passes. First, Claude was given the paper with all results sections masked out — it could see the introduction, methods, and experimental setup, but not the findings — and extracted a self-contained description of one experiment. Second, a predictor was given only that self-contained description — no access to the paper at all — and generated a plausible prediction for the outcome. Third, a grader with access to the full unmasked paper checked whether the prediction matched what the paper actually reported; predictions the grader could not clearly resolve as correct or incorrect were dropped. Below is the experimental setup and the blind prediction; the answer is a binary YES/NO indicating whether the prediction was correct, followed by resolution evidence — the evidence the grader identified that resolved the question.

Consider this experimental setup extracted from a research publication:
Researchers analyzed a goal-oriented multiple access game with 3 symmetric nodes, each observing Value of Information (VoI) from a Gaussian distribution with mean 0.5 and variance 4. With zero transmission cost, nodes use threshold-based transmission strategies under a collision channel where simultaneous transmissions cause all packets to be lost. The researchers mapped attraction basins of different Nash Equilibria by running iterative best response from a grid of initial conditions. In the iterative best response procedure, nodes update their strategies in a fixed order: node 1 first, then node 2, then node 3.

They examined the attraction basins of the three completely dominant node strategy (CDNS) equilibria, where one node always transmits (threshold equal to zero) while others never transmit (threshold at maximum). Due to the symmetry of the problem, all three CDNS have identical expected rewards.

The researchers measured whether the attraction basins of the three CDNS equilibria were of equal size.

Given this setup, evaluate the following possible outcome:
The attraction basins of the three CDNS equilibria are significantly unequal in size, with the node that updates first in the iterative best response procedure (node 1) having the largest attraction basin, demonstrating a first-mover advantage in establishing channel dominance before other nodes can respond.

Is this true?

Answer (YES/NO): NO